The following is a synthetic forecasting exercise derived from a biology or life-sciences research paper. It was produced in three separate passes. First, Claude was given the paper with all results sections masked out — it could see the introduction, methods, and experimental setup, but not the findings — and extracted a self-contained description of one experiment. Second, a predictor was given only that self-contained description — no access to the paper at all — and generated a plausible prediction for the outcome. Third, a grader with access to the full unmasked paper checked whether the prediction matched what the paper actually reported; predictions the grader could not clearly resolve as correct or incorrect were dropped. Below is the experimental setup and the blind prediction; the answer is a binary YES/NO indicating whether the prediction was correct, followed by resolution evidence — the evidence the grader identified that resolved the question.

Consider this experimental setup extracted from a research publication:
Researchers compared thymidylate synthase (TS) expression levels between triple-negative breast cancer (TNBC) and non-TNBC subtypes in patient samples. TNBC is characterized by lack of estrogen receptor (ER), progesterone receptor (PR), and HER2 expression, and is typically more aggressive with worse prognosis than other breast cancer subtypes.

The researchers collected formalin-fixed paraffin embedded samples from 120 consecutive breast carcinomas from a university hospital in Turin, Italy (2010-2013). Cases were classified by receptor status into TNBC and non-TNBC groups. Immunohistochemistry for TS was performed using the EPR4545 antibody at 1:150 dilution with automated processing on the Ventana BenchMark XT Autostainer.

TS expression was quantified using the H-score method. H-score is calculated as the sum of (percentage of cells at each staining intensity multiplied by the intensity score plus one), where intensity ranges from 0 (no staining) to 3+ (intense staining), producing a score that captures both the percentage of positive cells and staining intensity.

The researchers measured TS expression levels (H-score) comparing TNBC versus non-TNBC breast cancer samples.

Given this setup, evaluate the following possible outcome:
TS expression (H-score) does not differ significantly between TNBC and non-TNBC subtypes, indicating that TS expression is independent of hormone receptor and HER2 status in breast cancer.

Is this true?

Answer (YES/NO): NO